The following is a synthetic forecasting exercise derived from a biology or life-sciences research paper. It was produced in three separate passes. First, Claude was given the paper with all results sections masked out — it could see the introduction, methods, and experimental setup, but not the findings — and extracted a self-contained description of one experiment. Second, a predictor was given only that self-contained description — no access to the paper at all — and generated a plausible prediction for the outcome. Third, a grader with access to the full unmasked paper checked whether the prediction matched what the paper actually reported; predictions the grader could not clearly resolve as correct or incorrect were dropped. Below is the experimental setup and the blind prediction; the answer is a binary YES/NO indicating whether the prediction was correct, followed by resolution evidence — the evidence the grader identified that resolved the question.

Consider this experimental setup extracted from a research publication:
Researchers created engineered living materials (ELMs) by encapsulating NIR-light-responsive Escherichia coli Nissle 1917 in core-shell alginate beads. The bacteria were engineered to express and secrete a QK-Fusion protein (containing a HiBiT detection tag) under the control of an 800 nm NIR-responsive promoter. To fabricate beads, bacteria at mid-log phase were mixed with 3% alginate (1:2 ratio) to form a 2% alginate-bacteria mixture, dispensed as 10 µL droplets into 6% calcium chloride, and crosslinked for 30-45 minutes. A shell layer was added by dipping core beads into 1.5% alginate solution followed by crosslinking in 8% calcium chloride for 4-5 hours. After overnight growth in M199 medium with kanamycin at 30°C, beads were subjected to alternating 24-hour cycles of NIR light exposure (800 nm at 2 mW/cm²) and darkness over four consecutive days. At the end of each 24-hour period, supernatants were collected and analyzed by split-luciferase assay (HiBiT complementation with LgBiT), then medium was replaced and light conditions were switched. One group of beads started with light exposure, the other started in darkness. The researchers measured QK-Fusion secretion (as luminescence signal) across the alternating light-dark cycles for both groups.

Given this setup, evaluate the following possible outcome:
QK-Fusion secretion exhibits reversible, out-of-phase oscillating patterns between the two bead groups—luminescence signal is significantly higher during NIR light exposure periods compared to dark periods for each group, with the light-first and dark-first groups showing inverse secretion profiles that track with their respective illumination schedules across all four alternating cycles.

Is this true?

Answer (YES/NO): YES